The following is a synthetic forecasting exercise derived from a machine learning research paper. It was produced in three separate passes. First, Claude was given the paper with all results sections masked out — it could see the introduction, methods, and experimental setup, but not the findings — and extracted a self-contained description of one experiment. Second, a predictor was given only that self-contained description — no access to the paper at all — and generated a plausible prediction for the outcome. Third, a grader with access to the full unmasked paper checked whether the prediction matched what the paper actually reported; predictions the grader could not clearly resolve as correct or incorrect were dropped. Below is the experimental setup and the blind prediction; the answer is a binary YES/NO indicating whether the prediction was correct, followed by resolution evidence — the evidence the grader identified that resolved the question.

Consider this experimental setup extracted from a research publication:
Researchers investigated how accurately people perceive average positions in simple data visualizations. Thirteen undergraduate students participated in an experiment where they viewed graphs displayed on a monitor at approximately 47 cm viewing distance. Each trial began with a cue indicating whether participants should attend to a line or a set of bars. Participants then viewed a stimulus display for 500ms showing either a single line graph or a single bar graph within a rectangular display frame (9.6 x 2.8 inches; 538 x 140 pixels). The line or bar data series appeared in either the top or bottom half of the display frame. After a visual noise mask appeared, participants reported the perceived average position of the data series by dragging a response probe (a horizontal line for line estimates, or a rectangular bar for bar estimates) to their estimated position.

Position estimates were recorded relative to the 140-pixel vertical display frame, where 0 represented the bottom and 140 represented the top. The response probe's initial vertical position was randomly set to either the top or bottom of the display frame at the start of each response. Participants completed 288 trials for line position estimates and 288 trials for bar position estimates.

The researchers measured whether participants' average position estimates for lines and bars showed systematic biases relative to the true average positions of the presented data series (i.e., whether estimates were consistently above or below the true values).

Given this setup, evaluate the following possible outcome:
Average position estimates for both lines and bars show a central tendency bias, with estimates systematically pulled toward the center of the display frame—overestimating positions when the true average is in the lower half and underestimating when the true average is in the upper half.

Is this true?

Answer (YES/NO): NO